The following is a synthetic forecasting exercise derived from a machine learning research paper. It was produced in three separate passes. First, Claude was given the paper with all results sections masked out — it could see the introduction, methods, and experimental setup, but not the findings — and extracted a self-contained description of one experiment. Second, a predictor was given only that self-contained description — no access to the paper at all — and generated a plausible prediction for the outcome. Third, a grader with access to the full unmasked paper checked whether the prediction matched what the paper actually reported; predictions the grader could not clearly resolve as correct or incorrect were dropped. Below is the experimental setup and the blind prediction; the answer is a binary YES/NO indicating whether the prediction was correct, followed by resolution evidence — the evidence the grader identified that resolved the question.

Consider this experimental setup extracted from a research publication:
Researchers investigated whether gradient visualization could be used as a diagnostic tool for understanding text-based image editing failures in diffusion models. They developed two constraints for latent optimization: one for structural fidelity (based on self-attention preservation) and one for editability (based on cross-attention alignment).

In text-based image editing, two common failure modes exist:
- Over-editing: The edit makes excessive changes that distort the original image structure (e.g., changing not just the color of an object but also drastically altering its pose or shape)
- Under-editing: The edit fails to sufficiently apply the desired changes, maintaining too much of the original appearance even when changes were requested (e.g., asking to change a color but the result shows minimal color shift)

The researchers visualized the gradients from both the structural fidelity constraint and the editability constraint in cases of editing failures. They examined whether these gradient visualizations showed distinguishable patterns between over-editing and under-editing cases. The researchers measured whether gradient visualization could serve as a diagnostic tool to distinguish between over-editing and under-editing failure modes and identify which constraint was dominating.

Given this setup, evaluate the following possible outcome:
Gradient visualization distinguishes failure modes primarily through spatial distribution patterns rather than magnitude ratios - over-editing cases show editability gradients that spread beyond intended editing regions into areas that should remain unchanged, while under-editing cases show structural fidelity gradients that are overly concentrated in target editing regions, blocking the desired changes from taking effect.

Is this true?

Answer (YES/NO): NO